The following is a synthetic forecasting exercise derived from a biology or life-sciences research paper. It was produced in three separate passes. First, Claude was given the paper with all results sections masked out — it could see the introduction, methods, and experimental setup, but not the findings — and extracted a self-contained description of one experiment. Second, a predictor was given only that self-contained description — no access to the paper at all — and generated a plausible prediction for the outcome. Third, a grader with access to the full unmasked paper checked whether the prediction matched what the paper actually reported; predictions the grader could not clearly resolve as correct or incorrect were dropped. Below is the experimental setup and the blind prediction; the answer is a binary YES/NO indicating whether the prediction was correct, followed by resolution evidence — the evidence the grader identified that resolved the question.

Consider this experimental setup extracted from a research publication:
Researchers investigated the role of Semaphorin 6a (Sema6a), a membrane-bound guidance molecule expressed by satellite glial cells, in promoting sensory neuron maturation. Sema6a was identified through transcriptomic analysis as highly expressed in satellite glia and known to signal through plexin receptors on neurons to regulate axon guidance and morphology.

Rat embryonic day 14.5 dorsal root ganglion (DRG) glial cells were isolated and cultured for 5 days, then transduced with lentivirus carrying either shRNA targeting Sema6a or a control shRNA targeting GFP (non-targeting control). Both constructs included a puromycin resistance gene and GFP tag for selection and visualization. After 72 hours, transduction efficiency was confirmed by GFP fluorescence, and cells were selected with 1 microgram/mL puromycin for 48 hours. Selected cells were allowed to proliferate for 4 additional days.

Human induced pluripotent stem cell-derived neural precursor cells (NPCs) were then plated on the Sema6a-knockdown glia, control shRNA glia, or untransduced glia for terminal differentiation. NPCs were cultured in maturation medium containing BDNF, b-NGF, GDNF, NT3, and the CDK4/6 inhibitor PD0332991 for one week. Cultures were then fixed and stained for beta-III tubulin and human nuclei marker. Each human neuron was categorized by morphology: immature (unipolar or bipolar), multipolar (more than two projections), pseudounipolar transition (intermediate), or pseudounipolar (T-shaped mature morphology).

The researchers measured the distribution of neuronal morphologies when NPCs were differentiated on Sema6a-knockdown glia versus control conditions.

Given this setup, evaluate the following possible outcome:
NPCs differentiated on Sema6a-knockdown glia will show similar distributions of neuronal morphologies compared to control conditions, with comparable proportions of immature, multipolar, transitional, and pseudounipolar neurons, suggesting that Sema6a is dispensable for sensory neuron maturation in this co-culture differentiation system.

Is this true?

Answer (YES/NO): NO